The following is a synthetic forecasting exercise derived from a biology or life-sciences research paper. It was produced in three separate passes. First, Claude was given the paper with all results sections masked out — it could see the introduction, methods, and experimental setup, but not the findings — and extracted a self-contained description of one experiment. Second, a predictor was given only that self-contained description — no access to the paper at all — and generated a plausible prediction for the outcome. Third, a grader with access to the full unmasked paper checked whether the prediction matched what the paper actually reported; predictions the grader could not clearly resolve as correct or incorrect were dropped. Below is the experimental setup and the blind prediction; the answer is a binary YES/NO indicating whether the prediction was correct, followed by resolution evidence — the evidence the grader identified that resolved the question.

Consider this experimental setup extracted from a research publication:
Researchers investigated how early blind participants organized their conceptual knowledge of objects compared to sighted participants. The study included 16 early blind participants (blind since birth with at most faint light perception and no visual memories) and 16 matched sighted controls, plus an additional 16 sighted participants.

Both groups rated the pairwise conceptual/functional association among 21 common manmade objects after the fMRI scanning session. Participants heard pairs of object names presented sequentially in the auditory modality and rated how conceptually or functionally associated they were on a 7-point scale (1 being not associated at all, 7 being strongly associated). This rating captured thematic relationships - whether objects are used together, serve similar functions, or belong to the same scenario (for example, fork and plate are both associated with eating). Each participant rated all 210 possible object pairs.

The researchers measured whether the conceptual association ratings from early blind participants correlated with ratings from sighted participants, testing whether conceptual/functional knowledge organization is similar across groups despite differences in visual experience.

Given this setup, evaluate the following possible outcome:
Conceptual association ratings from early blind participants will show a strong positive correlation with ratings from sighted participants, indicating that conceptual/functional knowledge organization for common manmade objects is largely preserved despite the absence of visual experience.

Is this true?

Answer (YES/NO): YES